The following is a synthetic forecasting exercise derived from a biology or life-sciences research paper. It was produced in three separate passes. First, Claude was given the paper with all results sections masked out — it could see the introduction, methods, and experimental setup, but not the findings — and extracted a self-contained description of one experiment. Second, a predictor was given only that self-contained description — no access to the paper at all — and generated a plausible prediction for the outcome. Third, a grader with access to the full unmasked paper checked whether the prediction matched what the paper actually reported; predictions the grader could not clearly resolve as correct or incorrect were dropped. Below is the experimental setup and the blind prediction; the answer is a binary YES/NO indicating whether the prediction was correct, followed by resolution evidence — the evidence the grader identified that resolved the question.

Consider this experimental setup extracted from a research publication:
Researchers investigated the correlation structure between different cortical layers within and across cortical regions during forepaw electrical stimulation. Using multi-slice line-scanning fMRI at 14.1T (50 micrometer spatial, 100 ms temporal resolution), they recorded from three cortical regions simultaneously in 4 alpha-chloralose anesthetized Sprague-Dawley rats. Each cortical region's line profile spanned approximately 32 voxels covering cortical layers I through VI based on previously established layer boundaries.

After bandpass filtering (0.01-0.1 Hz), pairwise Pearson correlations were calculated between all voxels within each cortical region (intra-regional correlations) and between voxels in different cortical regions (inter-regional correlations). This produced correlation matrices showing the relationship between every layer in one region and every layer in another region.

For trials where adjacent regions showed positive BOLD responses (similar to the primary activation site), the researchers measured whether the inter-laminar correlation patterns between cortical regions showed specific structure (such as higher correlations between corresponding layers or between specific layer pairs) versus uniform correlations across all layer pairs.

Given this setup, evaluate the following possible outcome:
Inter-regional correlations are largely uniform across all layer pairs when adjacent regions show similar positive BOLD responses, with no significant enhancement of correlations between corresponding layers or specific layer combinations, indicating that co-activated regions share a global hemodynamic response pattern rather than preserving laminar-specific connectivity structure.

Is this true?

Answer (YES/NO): NO